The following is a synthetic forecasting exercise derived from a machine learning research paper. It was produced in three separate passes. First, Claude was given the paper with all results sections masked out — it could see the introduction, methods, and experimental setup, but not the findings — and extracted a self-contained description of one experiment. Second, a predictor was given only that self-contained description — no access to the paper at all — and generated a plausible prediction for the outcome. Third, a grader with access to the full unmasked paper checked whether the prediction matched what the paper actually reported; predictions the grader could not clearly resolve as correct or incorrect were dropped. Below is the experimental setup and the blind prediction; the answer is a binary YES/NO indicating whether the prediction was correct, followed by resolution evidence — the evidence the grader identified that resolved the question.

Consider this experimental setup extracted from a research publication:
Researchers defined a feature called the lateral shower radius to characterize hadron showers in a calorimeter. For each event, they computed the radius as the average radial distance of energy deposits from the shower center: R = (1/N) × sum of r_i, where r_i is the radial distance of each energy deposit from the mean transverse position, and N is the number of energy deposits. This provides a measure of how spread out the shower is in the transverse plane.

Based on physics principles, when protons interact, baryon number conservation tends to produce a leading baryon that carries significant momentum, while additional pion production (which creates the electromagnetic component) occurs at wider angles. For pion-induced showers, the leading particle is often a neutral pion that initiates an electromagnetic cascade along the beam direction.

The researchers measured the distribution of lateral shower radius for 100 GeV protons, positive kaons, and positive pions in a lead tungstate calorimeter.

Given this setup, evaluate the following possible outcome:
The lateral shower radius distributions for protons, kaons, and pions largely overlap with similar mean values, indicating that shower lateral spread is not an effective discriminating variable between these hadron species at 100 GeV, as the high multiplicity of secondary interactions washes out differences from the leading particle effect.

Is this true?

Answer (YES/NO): NO